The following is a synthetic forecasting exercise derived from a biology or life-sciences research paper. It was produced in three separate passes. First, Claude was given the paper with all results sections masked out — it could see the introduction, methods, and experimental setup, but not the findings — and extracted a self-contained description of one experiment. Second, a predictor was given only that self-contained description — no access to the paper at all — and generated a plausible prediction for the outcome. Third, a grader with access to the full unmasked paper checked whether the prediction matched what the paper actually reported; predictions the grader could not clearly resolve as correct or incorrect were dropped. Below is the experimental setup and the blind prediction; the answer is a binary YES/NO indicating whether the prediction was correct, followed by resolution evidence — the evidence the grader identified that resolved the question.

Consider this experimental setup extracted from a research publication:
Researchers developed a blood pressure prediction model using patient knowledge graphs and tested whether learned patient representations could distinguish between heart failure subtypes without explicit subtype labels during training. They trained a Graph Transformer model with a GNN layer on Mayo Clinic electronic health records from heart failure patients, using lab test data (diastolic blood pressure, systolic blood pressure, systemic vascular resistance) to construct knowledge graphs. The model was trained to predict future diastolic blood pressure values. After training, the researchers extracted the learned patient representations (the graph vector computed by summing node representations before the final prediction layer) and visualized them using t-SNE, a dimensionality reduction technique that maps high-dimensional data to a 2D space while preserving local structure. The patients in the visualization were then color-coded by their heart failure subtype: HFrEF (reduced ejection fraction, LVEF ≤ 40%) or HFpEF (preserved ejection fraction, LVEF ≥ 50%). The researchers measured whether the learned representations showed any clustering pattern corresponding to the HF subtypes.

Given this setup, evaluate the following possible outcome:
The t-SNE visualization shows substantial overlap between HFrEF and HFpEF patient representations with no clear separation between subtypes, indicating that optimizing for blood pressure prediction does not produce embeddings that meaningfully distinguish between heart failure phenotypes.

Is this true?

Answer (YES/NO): NO